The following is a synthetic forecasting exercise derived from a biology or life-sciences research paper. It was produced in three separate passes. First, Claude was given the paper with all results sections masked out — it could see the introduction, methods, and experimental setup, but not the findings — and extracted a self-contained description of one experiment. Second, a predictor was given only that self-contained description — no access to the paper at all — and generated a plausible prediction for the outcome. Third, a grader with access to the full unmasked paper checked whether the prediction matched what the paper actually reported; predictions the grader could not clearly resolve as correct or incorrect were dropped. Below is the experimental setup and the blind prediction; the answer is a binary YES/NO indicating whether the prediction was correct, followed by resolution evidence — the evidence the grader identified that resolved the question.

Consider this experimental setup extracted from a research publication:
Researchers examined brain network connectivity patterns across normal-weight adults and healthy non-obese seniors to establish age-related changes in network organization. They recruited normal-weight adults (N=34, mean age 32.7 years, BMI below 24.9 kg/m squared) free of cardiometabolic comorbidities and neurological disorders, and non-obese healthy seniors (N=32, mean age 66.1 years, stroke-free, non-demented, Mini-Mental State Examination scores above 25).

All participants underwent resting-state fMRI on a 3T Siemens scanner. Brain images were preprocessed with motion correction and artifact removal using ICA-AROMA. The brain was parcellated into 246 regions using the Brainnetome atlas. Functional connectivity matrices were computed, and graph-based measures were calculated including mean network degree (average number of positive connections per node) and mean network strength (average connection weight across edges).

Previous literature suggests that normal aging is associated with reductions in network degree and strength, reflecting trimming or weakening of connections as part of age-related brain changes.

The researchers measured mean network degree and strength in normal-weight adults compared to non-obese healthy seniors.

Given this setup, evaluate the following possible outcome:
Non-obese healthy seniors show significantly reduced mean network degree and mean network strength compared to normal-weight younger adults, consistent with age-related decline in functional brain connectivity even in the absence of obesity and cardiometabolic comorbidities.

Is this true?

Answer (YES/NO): NO